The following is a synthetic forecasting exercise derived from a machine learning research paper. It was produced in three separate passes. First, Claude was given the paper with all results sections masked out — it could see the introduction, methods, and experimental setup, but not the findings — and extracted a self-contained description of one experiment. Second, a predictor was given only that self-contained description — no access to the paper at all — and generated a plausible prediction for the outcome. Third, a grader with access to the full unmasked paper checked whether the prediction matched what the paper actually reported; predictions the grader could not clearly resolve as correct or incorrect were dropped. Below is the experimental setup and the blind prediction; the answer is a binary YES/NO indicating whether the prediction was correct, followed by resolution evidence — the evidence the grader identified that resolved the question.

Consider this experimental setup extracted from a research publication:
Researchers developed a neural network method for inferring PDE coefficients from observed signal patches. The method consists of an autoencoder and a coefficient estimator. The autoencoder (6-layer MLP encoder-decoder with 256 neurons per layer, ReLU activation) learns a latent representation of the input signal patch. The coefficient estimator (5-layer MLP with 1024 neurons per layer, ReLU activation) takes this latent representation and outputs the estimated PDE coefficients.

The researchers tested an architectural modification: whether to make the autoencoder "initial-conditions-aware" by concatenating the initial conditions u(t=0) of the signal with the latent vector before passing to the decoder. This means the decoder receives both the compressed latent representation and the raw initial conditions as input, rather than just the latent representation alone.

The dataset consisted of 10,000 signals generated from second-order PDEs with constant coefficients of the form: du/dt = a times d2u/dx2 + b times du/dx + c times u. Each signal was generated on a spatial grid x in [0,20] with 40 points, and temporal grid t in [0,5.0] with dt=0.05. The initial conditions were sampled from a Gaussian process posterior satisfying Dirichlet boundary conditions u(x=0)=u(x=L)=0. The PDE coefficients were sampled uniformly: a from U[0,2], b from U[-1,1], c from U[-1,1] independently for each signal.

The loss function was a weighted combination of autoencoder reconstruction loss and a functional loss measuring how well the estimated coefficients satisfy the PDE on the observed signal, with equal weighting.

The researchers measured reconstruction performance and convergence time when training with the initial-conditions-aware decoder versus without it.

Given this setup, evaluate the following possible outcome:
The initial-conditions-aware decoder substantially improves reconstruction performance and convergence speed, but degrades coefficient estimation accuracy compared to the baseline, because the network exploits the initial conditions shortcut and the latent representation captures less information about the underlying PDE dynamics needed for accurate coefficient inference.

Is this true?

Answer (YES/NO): NO